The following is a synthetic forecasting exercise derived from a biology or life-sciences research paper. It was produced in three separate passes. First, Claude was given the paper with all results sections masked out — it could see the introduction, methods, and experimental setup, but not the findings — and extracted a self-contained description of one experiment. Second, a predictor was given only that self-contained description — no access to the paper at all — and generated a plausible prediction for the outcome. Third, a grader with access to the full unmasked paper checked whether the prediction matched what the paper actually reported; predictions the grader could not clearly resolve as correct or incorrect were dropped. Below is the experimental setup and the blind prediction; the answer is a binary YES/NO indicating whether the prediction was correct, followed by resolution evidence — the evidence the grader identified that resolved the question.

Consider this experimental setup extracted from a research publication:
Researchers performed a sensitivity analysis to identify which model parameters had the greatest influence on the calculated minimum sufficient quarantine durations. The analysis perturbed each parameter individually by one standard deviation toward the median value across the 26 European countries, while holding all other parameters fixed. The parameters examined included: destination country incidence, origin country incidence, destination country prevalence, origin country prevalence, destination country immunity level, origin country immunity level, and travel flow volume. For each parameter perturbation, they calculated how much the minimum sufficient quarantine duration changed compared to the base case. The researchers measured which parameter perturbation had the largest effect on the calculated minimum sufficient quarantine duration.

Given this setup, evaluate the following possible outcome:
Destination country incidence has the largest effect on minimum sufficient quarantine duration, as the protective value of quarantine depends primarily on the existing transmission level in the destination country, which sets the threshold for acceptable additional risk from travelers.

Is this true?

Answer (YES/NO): NO